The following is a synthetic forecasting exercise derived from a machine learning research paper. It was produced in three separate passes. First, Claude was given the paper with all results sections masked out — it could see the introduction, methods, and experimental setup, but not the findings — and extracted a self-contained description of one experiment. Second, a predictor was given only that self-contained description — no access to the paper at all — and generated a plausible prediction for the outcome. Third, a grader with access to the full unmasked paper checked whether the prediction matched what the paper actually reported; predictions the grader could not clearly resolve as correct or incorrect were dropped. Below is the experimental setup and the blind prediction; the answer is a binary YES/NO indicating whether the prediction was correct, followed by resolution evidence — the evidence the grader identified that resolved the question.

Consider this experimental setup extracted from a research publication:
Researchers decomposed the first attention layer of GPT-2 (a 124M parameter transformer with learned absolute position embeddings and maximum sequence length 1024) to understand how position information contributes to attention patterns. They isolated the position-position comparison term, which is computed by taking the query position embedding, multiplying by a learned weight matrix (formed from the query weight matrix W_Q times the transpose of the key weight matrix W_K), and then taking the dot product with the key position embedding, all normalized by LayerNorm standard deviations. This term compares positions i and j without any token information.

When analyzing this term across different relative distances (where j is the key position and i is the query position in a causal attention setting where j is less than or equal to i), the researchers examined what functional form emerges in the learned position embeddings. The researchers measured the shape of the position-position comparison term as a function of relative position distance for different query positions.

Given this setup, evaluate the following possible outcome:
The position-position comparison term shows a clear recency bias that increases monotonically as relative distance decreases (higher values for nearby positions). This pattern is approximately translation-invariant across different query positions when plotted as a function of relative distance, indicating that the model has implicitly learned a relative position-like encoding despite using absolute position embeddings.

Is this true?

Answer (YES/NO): NO